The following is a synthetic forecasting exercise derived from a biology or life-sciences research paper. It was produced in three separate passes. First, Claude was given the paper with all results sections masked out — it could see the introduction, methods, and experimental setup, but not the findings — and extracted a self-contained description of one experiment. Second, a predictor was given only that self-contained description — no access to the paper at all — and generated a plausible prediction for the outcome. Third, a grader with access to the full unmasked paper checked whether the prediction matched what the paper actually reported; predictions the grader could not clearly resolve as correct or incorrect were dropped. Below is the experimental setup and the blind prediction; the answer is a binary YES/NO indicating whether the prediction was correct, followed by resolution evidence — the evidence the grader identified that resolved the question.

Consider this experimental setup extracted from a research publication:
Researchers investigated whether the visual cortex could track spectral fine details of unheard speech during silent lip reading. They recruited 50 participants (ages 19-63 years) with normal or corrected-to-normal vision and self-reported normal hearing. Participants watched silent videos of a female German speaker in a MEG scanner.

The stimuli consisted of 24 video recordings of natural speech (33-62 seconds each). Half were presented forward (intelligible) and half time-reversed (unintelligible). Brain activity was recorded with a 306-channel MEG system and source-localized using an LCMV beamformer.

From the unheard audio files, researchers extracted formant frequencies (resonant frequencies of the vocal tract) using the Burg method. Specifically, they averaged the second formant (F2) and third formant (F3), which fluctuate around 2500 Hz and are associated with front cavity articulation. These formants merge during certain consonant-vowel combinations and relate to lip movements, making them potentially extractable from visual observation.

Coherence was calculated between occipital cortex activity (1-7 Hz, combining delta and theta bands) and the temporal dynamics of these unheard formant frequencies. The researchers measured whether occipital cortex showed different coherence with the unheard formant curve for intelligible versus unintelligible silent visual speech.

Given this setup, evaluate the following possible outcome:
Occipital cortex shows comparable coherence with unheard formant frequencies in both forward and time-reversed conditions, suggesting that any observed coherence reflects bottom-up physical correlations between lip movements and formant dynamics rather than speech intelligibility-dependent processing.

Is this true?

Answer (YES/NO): NO